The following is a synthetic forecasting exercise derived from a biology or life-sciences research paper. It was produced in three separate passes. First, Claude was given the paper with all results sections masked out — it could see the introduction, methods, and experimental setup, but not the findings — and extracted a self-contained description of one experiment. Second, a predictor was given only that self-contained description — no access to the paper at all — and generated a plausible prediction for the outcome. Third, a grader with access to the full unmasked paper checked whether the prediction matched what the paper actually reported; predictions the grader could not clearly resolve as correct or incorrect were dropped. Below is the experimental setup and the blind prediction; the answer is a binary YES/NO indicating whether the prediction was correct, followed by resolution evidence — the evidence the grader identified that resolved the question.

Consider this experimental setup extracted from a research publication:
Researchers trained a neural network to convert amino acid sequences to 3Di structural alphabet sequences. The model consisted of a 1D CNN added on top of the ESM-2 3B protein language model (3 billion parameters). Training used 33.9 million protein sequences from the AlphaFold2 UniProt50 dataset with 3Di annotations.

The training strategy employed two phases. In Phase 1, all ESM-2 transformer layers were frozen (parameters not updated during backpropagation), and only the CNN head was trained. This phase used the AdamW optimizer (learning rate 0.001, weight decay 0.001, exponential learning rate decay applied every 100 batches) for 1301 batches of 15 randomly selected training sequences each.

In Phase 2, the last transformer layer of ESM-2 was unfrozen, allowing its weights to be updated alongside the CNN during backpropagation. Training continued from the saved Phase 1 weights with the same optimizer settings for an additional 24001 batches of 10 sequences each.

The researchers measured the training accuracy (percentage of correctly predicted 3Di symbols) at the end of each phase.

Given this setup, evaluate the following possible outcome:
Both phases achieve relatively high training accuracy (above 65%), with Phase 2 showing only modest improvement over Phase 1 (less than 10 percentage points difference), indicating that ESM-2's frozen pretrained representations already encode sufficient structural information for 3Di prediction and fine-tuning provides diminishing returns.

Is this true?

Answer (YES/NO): NO